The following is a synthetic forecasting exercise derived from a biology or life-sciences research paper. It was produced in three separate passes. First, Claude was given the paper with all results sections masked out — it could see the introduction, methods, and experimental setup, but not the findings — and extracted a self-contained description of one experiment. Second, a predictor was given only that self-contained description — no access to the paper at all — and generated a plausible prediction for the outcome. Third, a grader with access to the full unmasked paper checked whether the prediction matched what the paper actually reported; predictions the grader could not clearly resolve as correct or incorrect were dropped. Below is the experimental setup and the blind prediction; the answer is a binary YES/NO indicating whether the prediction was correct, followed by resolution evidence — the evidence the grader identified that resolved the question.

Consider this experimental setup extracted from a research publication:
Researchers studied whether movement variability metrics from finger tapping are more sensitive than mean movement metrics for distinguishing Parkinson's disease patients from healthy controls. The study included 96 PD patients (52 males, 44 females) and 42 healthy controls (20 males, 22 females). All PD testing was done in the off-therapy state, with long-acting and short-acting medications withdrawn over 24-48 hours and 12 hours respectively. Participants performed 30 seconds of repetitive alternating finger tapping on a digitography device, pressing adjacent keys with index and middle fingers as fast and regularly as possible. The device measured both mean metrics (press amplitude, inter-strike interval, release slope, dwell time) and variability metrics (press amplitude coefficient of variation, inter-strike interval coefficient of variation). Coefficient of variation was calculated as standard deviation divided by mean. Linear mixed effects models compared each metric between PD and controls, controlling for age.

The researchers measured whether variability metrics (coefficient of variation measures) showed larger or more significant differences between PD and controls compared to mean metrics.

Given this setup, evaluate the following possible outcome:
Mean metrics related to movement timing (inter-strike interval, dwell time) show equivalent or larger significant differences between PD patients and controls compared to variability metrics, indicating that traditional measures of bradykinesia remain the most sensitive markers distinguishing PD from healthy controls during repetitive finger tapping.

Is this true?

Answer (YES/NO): NO